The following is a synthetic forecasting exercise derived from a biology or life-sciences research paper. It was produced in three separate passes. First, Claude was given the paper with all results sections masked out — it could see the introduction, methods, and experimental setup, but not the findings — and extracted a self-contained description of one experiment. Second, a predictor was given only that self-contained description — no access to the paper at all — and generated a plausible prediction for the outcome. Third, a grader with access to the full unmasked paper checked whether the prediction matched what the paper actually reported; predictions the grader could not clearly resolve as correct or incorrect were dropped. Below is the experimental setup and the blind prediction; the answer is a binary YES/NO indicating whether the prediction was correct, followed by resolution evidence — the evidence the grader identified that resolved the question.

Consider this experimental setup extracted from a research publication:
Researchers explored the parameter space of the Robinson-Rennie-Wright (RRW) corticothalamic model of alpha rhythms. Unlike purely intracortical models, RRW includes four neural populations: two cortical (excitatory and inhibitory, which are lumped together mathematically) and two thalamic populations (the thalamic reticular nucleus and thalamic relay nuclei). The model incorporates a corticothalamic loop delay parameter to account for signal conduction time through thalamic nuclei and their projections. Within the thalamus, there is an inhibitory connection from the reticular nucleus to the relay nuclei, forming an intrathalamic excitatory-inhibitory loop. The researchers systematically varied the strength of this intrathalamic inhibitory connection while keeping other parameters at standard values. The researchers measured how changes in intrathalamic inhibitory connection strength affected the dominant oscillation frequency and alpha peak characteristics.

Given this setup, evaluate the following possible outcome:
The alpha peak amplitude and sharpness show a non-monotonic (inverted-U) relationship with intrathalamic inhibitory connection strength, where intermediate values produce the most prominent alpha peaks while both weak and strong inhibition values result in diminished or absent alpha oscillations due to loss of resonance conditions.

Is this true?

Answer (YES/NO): NO